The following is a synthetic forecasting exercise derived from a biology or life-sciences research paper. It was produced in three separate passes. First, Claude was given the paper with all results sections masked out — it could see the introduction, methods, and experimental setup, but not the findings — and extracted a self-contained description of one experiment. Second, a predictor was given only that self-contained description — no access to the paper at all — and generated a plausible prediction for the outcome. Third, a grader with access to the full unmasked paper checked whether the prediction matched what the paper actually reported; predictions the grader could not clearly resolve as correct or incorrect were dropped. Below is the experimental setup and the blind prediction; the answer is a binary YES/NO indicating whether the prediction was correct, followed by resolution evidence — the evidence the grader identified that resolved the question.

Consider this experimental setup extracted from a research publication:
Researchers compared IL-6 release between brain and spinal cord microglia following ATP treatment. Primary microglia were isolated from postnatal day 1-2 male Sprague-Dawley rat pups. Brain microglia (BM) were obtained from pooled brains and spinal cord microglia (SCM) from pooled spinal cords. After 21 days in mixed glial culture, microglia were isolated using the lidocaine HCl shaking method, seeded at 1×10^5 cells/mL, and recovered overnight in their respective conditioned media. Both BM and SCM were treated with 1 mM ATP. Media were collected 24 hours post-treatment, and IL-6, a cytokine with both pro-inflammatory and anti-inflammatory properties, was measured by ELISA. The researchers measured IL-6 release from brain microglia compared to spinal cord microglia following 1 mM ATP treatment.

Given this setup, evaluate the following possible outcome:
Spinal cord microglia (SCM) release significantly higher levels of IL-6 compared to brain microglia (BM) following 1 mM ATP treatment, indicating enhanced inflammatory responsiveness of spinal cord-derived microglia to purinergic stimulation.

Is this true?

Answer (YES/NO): NO